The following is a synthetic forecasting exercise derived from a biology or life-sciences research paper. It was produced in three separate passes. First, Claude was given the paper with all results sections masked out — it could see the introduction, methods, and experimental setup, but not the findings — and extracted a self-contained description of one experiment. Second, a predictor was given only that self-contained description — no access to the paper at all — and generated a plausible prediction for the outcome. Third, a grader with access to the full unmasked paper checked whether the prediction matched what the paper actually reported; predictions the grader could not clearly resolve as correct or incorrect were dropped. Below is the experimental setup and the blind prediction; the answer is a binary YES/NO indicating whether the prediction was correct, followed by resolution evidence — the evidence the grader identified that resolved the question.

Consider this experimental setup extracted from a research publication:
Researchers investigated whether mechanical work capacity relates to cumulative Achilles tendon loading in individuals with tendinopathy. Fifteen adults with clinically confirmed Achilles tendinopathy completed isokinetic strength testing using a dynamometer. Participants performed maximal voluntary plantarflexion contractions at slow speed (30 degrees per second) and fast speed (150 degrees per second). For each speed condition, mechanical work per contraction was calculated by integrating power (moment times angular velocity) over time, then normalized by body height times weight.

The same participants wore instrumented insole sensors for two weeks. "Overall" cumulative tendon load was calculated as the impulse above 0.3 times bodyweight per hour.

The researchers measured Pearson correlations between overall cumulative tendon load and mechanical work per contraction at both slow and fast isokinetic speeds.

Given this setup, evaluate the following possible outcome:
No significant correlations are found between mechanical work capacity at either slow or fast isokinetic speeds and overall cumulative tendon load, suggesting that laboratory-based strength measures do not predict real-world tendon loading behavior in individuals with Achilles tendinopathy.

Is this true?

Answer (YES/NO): NO